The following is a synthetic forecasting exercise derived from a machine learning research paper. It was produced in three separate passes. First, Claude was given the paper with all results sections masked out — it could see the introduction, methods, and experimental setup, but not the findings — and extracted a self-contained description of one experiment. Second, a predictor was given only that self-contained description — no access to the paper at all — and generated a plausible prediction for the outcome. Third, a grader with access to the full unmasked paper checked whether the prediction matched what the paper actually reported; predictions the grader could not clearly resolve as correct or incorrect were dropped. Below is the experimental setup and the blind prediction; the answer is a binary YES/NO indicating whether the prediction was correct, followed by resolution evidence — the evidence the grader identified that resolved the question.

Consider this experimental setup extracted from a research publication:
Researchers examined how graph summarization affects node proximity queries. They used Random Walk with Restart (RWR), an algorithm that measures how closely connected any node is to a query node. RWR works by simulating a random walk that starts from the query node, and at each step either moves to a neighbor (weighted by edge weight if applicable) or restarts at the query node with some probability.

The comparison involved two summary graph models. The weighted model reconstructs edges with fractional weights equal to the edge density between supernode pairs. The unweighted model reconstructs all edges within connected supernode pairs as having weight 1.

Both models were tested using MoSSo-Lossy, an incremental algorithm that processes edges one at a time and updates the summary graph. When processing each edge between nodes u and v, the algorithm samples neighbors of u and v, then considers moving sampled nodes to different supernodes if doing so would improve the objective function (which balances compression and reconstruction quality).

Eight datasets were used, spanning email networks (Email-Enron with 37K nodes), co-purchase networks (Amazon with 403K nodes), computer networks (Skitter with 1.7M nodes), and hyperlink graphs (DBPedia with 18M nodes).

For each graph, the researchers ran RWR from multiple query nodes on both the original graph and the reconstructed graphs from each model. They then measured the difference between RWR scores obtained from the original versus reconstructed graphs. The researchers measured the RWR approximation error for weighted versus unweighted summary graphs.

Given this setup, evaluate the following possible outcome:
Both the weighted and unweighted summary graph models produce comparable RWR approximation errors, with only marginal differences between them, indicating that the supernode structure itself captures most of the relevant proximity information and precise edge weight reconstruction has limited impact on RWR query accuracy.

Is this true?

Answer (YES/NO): NO